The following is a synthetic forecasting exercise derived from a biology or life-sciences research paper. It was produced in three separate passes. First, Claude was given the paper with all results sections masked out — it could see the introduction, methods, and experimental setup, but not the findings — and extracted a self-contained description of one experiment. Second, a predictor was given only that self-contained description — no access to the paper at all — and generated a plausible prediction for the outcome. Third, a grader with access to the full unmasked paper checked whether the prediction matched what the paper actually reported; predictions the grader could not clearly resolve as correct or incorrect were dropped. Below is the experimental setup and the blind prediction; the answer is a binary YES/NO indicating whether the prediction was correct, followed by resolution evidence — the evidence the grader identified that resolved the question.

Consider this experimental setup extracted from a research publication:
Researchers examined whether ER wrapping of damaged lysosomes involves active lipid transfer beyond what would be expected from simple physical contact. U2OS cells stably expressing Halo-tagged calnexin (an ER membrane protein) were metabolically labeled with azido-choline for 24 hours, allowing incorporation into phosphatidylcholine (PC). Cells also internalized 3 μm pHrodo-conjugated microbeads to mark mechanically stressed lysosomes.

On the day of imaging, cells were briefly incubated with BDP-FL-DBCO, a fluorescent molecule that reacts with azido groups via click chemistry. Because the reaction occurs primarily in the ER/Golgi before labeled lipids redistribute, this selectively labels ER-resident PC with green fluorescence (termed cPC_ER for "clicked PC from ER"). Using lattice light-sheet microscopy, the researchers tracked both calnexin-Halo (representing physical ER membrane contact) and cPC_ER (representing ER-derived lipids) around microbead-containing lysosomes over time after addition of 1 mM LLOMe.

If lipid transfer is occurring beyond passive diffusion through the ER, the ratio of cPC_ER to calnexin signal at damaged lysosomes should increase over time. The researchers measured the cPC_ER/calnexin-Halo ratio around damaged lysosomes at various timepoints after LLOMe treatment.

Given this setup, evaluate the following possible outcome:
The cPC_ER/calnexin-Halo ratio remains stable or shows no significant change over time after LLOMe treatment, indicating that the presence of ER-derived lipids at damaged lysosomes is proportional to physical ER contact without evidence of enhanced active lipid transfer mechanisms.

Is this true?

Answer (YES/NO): NO